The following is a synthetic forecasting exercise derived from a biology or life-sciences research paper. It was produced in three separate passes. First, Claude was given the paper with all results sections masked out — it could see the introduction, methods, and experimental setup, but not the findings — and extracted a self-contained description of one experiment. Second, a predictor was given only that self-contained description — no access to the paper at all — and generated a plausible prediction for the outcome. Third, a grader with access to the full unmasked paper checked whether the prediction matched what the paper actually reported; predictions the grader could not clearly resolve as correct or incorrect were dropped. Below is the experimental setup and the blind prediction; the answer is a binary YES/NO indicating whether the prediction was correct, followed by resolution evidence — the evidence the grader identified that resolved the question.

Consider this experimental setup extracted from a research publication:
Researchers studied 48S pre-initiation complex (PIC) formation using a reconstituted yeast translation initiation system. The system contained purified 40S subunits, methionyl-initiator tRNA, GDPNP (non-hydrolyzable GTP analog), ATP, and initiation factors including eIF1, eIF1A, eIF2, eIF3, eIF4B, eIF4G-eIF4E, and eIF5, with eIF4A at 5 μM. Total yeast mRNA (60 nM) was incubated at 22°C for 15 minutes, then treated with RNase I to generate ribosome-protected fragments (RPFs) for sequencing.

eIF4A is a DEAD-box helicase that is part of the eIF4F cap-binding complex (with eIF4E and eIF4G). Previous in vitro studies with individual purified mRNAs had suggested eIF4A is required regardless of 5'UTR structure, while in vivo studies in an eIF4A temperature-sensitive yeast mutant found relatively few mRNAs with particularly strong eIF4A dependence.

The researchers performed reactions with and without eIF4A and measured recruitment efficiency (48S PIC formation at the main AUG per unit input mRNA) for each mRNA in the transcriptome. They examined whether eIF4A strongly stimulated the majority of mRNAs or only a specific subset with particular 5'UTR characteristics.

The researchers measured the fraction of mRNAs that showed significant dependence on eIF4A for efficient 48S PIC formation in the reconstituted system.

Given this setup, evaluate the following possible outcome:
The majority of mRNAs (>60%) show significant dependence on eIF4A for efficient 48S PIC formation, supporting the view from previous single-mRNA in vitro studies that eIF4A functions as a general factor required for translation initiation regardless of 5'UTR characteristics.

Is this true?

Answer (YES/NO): YES